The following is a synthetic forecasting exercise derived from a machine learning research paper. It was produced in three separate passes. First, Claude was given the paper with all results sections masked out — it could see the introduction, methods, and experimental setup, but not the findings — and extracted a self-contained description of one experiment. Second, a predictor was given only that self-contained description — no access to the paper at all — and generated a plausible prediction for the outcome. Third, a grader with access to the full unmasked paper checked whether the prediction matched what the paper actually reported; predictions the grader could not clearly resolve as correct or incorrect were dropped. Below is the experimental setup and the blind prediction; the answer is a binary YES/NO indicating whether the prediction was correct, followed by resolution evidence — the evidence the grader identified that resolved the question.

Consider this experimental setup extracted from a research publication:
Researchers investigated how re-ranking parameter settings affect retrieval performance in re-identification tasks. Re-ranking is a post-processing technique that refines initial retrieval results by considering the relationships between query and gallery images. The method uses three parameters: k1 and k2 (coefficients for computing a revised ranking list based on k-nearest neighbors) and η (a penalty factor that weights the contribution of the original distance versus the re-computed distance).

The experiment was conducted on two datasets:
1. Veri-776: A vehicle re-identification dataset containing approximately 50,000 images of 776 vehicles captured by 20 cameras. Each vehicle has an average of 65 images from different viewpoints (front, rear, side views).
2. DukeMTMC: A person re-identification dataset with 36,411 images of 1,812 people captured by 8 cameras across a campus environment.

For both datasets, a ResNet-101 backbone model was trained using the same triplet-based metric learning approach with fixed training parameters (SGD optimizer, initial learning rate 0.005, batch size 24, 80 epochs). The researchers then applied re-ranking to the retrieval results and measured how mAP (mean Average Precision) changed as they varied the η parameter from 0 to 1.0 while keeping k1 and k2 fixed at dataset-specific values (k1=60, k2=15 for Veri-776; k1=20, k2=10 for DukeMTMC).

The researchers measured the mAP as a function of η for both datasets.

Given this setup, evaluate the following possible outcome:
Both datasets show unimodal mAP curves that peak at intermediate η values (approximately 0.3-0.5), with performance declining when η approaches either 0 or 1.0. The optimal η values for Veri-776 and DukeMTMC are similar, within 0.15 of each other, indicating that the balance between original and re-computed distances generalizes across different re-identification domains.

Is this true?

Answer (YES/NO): NO